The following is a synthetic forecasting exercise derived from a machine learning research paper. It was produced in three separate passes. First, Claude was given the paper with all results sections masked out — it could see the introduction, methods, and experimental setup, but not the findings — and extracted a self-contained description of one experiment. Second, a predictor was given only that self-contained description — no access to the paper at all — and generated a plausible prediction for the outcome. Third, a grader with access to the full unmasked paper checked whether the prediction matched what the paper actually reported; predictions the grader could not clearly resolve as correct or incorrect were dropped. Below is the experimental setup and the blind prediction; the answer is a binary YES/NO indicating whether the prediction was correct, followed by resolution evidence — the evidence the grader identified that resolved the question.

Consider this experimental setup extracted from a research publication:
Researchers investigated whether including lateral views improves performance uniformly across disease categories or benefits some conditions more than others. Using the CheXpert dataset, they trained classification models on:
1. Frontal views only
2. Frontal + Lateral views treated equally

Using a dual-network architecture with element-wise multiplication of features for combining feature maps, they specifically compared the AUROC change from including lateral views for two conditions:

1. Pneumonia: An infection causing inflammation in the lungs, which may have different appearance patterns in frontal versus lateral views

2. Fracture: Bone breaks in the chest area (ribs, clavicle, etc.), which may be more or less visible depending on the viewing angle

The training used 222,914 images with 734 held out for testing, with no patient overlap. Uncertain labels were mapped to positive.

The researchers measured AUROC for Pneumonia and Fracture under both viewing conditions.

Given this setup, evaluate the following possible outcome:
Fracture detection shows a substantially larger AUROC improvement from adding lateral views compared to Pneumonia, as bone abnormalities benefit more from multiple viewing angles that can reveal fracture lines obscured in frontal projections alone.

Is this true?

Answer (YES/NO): YES